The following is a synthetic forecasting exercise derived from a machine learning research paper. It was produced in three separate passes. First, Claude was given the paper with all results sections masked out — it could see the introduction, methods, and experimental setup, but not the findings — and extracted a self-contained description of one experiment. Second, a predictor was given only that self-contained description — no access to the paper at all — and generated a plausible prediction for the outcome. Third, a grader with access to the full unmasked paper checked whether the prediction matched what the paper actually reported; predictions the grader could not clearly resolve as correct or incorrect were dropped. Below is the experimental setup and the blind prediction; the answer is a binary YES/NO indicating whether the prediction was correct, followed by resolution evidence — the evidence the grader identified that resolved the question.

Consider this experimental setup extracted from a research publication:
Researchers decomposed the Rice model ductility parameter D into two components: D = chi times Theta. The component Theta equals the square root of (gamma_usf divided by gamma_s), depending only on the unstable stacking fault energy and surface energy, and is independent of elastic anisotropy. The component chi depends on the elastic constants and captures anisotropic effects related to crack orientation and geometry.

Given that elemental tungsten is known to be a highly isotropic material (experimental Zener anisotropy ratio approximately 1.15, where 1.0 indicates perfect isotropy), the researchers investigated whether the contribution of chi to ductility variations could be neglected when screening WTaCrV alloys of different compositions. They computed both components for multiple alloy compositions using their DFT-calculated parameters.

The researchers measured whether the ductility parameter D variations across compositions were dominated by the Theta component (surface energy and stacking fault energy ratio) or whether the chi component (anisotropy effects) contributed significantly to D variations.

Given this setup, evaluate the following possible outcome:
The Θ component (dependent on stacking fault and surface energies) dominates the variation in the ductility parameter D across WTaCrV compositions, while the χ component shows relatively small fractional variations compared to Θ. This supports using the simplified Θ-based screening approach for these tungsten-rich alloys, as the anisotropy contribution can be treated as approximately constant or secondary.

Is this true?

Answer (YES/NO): YES